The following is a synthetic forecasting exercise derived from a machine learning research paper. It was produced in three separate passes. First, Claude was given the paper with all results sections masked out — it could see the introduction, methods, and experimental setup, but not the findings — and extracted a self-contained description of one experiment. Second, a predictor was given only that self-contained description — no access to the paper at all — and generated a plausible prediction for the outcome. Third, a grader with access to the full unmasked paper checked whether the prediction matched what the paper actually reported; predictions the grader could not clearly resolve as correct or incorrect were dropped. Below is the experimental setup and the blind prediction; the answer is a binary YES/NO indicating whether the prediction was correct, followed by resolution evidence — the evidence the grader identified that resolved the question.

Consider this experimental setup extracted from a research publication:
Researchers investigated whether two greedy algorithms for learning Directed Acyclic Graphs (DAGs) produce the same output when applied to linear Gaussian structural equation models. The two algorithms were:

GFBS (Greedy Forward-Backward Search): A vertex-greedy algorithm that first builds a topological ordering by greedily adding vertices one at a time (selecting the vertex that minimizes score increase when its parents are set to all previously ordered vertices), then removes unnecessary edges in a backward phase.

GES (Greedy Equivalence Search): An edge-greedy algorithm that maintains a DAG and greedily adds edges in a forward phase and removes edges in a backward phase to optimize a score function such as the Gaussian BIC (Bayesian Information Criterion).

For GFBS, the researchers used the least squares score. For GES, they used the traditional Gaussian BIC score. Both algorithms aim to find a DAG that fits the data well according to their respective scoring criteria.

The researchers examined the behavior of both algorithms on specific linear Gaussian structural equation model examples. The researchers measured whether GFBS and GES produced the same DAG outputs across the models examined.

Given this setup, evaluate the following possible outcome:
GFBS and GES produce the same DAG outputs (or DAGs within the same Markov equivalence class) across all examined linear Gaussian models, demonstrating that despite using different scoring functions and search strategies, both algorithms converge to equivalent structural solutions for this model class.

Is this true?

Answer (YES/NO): NO